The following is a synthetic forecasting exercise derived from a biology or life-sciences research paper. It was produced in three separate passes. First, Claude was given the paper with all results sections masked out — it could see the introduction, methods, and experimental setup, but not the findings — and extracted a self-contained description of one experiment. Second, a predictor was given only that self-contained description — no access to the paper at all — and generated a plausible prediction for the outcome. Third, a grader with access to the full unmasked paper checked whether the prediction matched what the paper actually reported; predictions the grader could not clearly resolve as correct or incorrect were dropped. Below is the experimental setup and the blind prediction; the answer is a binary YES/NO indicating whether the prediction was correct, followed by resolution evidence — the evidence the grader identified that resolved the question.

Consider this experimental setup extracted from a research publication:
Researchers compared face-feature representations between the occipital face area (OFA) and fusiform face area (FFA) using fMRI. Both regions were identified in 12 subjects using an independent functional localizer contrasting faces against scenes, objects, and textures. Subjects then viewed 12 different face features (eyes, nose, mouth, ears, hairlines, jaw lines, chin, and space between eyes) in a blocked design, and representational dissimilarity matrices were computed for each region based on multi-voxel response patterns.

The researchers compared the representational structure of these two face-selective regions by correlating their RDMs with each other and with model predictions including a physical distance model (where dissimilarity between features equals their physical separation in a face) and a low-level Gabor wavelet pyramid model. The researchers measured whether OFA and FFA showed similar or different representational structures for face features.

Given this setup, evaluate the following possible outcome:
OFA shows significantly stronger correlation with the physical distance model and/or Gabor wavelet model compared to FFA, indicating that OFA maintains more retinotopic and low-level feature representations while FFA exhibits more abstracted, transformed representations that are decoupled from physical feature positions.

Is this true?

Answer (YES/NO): NO